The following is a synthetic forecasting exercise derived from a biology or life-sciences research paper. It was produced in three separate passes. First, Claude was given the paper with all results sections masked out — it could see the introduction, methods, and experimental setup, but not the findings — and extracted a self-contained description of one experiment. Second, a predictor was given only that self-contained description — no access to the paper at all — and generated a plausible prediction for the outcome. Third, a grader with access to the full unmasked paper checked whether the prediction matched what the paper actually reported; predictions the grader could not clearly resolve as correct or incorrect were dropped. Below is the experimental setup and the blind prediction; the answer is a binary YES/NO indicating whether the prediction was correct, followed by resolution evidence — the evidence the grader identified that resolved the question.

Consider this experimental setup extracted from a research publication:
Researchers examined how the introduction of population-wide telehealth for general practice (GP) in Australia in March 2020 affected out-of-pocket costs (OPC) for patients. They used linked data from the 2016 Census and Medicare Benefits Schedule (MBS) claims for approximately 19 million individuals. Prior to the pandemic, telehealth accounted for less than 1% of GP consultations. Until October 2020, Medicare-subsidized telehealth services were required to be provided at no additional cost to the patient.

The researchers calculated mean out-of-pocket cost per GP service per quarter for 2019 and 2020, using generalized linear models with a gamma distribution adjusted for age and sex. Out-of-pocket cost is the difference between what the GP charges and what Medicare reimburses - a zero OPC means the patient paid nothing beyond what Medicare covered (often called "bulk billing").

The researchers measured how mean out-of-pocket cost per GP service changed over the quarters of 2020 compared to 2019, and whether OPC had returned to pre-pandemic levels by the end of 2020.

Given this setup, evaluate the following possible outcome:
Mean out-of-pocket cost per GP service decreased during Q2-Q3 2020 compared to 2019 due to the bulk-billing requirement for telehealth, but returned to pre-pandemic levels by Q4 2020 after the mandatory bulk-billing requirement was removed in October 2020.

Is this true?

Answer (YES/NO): NO